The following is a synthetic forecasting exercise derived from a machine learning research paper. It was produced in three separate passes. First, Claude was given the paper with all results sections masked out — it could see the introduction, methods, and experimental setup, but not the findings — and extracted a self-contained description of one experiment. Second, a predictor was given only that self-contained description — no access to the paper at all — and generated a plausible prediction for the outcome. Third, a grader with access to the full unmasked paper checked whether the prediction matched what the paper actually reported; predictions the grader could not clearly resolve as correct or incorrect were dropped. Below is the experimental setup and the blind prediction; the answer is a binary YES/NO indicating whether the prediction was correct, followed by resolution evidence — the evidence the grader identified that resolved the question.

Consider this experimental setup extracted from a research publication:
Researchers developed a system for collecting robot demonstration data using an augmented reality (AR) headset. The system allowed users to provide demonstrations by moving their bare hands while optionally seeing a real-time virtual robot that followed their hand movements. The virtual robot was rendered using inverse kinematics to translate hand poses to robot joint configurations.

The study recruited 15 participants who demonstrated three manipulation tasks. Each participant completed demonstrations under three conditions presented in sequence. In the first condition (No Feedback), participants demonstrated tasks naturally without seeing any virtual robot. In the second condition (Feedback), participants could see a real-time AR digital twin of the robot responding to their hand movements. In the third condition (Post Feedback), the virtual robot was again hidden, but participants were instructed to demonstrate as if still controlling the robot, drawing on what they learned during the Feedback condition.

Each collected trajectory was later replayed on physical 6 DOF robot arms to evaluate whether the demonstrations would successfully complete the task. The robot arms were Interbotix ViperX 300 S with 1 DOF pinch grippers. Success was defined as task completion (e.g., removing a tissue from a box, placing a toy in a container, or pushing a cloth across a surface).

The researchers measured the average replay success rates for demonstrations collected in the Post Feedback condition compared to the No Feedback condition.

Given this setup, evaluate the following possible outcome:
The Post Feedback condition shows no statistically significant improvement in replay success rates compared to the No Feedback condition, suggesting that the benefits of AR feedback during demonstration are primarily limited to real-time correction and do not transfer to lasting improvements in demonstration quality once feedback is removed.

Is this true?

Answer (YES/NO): NO